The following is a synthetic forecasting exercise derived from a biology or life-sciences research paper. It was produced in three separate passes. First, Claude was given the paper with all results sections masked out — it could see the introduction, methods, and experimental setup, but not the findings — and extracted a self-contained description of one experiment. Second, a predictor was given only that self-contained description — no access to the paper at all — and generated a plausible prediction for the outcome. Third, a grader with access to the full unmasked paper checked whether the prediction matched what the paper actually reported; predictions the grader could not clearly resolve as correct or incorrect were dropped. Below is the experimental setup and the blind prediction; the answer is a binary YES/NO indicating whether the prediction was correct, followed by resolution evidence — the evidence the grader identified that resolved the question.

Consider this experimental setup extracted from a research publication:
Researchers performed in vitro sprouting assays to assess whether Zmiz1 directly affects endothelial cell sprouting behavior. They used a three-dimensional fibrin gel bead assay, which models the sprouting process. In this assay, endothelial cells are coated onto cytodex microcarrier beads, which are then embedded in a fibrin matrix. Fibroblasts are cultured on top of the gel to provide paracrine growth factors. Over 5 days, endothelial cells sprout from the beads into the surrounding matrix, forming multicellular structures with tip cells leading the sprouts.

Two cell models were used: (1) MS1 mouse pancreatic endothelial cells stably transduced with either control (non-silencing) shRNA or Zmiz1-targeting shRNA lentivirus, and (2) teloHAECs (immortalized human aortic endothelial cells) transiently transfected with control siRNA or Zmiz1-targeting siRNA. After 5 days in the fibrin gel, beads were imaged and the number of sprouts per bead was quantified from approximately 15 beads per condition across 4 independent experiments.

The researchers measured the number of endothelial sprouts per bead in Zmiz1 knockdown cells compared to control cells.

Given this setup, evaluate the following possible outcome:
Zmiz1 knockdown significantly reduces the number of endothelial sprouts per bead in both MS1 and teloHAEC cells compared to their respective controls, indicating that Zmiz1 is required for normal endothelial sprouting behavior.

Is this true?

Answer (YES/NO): YES